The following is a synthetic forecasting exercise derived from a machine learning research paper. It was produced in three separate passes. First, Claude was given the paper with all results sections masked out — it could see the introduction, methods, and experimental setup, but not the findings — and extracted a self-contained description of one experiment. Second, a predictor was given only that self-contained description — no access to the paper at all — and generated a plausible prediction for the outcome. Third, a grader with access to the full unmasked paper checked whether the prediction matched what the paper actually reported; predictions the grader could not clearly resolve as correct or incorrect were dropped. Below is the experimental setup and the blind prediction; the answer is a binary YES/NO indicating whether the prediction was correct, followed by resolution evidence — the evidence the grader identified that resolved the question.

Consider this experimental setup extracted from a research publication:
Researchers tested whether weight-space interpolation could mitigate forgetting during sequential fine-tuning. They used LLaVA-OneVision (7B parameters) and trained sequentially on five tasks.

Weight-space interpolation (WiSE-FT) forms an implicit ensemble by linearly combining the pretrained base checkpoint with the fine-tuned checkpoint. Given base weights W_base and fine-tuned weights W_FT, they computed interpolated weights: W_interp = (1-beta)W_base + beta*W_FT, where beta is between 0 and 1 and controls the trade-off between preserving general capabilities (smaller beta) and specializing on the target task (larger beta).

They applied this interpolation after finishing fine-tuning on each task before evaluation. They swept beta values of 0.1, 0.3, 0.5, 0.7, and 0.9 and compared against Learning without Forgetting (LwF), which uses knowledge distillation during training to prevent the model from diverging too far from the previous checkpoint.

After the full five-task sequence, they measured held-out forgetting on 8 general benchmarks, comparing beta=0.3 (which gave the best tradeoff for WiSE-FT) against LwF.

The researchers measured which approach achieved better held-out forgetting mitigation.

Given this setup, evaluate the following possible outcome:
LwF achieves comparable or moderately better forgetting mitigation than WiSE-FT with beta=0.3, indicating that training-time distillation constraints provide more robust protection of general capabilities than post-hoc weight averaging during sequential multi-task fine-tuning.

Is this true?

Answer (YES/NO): NO